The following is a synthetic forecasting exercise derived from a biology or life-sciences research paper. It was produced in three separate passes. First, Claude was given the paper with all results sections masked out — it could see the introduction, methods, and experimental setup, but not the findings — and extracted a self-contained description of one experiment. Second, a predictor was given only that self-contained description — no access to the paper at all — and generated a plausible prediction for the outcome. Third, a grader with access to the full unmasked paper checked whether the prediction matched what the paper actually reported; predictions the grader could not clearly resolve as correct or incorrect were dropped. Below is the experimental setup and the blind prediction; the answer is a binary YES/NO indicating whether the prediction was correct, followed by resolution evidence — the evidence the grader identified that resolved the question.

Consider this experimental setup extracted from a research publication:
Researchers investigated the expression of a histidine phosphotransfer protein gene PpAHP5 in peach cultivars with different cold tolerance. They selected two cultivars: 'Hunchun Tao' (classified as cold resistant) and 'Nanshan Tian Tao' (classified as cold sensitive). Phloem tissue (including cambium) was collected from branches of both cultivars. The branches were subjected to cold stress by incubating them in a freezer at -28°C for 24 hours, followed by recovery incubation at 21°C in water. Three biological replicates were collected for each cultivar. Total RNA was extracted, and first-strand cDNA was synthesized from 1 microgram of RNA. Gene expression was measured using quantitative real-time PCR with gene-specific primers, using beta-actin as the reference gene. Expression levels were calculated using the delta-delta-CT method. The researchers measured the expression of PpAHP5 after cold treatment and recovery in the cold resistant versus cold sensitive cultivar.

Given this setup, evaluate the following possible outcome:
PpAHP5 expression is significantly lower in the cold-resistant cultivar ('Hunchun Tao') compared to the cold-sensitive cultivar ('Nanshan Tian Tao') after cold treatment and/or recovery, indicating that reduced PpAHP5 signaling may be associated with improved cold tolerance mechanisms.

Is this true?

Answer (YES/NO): NO